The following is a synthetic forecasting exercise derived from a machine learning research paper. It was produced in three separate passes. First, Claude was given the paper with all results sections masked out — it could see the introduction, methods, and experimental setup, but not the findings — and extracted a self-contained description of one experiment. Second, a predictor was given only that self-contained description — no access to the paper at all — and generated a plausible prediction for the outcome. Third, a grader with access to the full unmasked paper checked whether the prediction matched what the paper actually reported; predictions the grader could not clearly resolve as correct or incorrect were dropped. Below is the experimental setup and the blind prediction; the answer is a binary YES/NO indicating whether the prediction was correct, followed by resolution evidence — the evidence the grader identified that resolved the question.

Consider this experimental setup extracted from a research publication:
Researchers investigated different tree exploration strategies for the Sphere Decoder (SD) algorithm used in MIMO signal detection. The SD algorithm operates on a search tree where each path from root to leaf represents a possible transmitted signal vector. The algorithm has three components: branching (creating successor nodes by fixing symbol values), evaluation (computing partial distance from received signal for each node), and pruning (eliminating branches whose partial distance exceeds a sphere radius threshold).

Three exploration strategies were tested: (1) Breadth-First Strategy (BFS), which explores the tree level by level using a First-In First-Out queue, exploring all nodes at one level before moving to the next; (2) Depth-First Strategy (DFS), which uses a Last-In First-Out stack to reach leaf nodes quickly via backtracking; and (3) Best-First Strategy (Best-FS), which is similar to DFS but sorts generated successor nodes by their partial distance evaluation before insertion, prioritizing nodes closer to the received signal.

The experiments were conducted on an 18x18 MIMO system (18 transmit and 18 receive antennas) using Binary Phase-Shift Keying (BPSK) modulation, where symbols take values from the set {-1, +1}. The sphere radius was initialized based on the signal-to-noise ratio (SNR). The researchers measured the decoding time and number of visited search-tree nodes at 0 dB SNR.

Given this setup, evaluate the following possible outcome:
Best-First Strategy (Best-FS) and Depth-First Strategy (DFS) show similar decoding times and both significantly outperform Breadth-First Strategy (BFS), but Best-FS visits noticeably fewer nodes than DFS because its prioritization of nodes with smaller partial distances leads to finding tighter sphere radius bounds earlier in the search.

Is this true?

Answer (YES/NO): NO